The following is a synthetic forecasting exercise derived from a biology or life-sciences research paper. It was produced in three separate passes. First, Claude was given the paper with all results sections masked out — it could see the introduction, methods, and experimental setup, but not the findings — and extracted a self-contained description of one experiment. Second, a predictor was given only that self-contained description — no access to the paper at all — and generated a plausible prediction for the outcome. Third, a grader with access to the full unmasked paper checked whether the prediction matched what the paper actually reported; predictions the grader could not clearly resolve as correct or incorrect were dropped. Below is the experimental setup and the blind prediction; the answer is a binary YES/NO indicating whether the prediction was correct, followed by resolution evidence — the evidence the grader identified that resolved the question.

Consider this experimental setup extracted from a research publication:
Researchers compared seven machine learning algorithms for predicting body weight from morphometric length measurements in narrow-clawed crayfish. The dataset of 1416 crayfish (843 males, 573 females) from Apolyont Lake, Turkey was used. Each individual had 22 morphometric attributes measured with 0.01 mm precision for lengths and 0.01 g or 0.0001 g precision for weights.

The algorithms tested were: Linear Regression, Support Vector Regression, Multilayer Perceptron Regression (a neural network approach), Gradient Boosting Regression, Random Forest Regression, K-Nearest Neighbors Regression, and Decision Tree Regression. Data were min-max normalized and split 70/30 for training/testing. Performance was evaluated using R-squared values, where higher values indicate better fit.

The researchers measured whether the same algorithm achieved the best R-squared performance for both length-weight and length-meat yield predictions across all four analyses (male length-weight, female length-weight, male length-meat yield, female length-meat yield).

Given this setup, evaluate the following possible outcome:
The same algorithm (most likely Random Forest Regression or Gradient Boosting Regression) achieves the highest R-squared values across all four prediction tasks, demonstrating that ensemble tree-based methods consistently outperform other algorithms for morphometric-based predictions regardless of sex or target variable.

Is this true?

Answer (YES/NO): NO